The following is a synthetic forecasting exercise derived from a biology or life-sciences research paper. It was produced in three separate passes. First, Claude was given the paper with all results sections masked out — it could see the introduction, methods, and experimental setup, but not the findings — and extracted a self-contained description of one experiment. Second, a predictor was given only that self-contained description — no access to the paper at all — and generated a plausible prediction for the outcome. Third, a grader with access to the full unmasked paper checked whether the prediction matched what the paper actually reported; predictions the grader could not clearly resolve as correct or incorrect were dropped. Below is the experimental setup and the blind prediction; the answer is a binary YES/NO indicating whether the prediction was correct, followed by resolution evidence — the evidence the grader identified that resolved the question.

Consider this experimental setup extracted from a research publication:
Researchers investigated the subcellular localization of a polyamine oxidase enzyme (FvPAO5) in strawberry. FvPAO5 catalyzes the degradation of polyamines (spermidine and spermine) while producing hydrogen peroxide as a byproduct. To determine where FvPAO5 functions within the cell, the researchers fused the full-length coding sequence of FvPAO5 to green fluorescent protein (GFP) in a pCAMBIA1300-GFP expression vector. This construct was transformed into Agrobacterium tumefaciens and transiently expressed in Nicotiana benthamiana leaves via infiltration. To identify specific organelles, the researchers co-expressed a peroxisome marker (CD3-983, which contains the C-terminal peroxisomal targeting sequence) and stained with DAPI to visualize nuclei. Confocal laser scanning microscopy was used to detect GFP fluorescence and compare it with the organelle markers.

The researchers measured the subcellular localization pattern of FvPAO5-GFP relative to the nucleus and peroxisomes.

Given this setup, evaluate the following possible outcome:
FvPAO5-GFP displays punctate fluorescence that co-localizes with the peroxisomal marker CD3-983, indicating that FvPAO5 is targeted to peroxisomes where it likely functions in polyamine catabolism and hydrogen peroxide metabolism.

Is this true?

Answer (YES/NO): NO